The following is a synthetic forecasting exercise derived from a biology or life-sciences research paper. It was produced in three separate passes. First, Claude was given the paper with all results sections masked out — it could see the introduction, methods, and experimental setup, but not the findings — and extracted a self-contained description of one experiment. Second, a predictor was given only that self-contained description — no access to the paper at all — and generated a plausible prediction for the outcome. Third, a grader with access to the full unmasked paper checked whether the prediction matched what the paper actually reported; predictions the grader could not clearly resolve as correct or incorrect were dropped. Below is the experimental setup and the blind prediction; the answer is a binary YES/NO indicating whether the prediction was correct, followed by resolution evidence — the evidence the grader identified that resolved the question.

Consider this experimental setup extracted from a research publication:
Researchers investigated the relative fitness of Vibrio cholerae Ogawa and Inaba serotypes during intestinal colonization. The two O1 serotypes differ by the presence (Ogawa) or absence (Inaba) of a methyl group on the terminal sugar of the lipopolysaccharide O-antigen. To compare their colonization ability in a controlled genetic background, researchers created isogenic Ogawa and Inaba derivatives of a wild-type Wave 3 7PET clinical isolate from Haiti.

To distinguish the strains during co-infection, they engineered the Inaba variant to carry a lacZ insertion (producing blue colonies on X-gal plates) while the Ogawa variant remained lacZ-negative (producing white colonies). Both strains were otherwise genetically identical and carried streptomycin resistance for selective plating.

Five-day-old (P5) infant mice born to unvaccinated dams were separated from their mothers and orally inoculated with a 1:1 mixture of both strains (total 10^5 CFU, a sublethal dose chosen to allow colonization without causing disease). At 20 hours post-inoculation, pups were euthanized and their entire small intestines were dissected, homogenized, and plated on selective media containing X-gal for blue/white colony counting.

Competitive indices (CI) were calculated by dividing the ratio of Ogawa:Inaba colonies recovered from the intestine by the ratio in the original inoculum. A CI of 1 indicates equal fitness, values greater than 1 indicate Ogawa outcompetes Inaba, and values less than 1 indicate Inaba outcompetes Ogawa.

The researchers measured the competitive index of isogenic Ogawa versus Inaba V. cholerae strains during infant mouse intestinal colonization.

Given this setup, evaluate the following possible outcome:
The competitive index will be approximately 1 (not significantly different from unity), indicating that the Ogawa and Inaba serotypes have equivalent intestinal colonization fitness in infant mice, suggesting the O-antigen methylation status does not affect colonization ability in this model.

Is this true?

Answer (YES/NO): NO